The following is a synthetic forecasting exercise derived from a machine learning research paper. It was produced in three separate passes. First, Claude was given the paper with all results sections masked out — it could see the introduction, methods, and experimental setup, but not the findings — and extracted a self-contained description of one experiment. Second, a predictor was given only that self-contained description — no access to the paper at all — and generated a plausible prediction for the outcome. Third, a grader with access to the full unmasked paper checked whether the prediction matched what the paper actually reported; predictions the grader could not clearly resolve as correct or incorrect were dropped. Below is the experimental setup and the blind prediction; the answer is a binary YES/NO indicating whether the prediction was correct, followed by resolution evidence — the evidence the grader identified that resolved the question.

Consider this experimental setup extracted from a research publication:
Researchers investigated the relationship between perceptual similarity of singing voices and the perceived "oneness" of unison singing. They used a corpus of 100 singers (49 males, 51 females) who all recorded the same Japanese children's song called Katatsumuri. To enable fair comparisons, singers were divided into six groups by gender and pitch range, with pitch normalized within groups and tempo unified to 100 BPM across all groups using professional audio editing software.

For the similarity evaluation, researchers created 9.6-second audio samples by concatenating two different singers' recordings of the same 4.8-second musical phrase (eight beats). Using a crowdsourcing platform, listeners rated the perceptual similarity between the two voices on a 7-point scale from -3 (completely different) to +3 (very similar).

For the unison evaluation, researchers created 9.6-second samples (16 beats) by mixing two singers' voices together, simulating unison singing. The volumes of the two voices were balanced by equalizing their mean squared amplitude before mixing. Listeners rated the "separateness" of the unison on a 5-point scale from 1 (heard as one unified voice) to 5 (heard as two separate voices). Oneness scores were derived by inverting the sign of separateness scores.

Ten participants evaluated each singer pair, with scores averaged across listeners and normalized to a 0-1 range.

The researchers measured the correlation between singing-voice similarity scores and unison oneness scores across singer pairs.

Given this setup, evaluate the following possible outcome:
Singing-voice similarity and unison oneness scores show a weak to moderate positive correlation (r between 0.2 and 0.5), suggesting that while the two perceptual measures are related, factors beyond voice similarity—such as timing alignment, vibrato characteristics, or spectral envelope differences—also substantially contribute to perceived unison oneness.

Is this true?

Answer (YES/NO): YES